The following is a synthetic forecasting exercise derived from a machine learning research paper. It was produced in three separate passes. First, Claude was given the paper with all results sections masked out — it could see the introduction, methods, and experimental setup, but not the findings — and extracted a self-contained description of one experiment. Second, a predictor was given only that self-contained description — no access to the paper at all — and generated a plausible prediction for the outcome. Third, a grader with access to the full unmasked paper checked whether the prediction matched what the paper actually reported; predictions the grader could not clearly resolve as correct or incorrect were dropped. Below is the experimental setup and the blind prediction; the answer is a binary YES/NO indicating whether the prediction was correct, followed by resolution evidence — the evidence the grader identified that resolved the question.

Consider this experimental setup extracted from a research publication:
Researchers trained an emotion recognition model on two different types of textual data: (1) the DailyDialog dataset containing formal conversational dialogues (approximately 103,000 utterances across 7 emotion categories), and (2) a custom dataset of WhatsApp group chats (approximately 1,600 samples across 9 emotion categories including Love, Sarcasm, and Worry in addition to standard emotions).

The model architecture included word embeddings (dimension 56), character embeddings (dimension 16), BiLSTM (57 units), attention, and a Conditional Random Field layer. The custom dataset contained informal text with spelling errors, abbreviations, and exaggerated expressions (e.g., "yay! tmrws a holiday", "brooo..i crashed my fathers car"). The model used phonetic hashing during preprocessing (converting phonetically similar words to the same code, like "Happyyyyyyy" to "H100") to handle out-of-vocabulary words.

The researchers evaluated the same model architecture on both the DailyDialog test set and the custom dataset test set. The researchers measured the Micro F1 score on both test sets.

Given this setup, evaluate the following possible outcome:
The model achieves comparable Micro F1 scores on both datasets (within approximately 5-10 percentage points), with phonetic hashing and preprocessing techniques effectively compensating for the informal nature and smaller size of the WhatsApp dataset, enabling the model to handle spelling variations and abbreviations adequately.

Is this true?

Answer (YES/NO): NO